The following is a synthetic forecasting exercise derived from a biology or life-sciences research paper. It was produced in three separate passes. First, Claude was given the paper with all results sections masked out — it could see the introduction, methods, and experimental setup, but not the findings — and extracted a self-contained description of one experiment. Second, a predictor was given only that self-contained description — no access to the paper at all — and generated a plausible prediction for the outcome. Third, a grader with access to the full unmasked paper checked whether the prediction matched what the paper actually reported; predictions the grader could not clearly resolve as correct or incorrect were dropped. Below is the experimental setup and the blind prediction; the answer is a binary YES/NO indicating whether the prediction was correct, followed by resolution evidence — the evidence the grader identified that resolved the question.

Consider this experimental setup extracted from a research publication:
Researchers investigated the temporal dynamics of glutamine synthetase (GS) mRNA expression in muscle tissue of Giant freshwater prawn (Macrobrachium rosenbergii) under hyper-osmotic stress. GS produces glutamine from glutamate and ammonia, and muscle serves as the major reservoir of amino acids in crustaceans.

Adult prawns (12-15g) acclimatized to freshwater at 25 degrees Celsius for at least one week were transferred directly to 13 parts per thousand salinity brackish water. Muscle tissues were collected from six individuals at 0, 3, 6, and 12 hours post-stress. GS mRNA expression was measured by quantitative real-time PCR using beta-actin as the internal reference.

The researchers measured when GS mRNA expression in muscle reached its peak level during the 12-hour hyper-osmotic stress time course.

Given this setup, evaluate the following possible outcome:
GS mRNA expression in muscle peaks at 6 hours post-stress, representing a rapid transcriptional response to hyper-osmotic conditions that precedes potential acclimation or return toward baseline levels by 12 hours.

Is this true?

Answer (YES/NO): NO